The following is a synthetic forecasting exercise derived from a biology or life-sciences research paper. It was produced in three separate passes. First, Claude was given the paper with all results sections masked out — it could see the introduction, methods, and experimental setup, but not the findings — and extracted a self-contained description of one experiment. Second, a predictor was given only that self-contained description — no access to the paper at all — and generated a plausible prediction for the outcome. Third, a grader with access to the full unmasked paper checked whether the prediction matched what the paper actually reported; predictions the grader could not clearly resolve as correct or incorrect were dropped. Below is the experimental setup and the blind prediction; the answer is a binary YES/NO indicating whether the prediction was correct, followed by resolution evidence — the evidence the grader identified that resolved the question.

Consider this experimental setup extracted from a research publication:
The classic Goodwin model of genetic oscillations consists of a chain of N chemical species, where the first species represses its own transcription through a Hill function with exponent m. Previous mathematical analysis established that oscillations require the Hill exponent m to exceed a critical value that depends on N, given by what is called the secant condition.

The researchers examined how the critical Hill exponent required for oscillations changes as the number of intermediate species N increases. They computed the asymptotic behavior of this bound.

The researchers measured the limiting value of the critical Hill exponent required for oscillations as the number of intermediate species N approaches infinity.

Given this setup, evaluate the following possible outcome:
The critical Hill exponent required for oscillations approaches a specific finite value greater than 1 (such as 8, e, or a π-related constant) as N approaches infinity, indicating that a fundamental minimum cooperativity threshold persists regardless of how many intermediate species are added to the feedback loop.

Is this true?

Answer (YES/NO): NO